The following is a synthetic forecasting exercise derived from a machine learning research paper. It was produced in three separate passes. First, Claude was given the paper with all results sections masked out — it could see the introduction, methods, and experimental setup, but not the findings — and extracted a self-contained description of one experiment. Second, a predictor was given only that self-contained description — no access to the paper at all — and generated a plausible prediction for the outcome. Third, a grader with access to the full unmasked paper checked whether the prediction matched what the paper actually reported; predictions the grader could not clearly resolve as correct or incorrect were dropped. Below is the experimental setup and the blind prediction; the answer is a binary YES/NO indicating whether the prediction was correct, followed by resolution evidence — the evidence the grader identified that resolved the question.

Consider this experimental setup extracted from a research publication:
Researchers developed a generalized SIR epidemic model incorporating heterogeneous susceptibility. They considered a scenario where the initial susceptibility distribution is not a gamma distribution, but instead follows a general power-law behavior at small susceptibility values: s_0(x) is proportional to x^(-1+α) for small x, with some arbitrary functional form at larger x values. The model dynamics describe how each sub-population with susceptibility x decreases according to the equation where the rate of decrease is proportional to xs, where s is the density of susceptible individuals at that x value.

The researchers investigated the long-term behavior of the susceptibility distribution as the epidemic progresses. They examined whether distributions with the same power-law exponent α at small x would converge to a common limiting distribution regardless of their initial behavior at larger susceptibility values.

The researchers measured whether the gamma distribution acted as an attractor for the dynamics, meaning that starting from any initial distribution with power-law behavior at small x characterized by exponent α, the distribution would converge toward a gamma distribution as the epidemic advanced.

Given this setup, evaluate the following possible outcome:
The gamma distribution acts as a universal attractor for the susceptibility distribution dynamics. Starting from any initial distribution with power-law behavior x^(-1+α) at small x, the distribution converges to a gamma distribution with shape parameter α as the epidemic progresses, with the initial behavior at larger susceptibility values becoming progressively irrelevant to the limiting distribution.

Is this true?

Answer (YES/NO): YES